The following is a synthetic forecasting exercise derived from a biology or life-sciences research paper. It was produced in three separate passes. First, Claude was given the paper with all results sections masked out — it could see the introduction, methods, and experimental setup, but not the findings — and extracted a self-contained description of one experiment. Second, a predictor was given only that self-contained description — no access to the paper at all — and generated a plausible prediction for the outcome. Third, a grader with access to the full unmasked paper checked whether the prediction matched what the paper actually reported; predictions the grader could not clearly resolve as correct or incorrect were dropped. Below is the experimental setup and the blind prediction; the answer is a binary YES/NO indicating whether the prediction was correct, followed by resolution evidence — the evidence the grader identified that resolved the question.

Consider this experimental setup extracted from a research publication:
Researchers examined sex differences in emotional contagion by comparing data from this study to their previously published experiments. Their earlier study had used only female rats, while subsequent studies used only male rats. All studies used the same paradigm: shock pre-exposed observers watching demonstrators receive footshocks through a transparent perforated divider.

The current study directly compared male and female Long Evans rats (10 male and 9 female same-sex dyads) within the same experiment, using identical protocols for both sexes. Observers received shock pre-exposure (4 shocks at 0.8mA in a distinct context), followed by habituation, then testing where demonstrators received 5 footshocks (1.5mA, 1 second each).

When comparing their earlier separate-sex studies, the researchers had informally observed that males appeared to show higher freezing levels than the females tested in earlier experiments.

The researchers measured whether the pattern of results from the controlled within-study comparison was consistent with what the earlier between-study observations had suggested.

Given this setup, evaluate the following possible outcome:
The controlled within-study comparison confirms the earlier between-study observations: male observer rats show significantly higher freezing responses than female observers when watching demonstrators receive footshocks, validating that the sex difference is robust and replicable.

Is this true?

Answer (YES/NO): YES